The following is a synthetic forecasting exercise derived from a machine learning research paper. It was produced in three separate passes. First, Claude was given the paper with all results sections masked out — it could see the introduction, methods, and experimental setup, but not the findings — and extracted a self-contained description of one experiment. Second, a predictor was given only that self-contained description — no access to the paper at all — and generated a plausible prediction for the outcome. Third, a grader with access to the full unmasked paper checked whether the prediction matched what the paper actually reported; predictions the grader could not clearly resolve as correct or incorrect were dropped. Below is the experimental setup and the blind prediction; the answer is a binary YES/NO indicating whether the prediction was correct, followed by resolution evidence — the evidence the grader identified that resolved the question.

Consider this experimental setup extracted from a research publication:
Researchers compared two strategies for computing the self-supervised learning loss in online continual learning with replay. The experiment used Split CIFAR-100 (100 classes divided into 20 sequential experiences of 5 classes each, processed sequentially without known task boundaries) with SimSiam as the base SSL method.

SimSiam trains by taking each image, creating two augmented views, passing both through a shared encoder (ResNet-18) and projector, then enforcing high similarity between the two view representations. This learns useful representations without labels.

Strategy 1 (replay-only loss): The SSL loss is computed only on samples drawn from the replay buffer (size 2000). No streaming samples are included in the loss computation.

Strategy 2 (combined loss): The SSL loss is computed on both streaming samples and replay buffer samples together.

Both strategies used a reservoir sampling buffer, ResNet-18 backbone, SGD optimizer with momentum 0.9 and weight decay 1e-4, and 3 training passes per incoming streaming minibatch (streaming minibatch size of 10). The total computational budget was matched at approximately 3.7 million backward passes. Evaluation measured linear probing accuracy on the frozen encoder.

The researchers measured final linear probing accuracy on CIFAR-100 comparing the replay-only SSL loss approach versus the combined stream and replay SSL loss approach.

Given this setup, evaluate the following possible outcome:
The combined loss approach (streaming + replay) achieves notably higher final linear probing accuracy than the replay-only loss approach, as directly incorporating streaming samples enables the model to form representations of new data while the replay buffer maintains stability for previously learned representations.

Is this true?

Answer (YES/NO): NO